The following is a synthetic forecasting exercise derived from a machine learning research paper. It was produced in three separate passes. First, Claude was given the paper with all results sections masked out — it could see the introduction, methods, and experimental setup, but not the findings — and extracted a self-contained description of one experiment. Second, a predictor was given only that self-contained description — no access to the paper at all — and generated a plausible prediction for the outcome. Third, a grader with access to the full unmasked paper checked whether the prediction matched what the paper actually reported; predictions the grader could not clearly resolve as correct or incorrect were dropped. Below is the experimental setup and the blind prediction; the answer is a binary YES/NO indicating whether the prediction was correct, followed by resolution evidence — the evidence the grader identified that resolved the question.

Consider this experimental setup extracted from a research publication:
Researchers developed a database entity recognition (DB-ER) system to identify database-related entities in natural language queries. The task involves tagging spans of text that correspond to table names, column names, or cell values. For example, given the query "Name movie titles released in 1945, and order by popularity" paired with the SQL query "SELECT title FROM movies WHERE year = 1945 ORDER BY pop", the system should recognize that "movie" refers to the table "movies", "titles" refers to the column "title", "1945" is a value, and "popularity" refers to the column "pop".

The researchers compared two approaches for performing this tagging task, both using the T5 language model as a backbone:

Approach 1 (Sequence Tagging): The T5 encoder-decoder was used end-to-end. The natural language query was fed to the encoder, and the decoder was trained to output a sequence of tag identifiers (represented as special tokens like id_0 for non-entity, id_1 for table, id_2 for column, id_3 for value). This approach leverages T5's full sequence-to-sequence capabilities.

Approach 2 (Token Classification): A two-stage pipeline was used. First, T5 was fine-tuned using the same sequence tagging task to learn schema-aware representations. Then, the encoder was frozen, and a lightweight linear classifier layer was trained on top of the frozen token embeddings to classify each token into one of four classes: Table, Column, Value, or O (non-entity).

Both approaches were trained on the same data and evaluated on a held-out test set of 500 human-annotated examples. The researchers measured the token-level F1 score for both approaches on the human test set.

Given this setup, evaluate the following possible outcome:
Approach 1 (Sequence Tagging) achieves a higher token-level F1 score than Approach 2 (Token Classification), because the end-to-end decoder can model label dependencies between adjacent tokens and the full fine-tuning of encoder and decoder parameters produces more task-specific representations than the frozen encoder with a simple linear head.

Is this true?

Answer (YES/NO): NO